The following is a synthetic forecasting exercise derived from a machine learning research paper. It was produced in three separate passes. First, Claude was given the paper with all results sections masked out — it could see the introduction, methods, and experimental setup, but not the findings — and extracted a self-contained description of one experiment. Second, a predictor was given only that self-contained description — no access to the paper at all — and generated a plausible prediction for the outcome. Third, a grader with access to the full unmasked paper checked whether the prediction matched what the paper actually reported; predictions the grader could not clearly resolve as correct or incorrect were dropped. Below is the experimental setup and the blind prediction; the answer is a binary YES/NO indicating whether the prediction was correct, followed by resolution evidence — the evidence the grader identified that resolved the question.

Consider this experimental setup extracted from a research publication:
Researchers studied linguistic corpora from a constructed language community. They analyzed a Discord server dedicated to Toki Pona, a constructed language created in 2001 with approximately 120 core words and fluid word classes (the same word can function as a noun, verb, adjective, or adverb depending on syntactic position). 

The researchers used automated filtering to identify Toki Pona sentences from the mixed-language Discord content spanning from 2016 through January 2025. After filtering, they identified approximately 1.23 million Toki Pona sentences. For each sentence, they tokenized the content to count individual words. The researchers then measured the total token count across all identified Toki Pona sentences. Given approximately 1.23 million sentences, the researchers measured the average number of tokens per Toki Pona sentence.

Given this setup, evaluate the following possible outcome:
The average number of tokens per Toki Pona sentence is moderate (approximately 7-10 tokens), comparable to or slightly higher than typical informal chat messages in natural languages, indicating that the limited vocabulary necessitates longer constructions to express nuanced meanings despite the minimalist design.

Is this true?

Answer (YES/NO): NO